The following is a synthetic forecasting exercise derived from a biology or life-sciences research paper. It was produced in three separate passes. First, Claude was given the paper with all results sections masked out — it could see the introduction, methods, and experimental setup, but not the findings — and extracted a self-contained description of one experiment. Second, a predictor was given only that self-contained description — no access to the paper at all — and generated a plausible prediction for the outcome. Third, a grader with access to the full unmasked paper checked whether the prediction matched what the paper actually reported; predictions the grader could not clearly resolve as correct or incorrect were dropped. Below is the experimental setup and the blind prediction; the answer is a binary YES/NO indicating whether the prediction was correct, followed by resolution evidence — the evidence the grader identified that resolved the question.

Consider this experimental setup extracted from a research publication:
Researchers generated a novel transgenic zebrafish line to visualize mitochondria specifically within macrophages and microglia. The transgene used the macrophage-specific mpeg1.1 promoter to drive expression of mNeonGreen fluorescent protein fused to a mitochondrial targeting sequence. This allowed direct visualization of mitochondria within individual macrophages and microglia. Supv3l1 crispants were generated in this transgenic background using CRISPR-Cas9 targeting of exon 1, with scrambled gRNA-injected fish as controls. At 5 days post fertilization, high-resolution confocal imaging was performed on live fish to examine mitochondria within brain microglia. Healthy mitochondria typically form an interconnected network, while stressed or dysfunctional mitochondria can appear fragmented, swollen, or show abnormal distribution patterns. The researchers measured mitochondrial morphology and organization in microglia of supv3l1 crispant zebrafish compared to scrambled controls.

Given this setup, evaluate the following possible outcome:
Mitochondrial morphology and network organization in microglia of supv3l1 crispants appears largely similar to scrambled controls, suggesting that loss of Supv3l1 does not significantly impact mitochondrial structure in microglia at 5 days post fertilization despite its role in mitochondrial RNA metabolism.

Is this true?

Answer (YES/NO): NO